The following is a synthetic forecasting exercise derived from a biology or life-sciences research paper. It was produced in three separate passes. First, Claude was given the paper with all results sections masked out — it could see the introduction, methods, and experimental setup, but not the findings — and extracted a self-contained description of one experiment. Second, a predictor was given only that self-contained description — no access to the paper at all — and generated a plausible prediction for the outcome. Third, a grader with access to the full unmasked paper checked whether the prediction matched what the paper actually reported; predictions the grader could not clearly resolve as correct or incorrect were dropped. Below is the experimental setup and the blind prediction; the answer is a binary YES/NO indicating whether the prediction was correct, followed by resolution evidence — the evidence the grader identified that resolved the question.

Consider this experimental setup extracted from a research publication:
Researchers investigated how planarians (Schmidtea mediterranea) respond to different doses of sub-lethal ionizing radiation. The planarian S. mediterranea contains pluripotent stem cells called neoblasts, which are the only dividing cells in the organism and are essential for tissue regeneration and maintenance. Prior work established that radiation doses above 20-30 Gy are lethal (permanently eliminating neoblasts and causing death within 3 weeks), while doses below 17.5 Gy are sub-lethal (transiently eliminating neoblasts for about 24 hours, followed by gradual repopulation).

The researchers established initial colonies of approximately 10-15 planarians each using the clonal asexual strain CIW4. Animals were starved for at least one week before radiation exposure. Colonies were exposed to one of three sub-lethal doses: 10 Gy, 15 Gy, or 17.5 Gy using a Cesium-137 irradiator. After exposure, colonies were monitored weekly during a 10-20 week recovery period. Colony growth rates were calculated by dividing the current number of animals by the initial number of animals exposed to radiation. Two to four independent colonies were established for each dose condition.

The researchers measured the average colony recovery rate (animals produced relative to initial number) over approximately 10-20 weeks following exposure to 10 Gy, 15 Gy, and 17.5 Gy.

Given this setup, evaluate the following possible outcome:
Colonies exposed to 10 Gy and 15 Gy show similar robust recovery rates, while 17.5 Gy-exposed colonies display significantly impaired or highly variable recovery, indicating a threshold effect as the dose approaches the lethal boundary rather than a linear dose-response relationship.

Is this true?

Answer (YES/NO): YES